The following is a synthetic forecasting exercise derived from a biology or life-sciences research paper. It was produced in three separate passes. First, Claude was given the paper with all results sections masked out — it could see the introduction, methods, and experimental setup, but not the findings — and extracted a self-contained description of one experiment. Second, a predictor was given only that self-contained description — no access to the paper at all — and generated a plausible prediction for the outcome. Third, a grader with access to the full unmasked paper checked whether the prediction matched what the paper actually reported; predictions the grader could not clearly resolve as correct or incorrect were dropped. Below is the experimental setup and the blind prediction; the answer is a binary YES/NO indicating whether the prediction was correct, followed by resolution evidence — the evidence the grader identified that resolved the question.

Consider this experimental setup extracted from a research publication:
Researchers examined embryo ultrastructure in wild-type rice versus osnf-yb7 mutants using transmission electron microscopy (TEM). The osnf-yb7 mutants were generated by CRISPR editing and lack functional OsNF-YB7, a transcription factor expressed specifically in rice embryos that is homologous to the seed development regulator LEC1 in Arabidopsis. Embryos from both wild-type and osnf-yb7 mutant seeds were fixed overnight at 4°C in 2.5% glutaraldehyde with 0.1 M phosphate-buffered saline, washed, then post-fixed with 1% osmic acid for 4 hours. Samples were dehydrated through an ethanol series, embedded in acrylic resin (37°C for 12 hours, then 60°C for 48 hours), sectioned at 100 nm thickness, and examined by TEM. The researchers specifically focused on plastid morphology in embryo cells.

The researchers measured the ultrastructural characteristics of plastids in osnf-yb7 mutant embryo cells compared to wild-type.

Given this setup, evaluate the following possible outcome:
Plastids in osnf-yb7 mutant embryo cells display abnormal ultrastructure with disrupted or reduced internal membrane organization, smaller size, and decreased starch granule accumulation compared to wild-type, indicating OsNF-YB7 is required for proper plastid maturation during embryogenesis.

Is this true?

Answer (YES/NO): NO